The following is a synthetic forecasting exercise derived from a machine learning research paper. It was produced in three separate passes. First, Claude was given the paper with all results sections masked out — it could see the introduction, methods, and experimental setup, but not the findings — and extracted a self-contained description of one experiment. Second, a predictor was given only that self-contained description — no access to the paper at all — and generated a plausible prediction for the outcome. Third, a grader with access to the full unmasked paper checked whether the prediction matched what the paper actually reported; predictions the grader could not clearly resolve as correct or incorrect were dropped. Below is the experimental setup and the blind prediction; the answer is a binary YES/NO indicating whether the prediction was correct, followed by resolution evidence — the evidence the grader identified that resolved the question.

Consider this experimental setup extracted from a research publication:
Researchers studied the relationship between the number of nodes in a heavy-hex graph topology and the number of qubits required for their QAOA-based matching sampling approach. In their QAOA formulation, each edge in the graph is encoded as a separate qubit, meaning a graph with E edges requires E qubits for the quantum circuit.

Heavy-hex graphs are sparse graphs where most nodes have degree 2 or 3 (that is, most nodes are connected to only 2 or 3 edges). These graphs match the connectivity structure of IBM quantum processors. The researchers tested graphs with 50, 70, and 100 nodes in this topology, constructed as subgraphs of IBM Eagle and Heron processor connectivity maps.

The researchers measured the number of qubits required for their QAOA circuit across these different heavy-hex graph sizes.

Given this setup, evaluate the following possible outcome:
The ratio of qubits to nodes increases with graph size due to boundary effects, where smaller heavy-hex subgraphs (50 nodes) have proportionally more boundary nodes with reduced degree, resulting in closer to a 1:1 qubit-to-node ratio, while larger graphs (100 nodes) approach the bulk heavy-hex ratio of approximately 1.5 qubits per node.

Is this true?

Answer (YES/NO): NO